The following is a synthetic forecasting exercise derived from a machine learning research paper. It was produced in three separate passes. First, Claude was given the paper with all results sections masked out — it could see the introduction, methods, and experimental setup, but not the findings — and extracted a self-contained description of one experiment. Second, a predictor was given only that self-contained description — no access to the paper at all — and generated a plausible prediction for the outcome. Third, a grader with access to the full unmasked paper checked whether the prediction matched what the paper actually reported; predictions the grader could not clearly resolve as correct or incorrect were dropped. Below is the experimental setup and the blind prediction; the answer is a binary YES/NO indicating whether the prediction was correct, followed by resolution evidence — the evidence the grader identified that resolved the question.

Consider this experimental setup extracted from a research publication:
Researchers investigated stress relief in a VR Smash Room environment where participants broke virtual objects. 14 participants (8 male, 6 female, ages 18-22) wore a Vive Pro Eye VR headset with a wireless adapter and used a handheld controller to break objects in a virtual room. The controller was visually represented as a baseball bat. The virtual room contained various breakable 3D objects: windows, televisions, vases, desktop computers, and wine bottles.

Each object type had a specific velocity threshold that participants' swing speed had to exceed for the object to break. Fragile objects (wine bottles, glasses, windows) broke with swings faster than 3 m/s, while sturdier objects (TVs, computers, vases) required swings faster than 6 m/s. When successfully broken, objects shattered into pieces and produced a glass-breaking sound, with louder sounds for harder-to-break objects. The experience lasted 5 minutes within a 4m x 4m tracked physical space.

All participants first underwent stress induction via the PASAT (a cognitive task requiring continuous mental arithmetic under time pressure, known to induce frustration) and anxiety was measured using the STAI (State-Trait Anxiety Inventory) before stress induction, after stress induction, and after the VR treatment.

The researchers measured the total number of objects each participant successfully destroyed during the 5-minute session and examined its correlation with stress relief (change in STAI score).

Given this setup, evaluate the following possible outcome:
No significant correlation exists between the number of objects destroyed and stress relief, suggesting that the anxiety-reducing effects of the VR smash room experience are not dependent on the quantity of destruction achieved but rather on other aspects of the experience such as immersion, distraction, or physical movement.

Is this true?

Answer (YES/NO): NO